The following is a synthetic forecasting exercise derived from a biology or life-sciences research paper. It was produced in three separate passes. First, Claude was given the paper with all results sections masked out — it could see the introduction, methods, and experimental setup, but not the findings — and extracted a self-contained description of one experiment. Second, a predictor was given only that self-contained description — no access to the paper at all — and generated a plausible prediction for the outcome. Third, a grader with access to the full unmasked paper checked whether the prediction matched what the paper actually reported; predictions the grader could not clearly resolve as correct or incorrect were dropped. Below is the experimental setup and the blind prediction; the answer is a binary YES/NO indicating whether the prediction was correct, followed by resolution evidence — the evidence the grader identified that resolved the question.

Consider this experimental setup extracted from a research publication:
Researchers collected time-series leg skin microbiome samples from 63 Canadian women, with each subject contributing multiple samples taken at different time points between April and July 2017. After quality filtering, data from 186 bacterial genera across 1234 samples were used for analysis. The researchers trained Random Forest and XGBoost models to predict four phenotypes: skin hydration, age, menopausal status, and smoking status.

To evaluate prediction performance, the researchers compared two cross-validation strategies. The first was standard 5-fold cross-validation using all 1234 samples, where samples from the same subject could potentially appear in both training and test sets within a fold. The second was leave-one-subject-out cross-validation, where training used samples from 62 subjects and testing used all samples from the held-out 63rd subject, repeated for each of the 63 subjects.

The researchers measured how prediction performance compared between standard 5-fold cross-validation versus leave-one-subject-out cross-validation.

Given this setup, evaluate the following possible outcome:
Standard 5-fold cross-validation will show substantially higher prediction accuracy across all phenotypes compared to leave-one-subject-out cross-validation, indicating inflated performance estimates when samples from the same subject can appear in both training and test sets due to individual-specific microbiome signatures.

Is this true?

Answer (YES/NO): NO